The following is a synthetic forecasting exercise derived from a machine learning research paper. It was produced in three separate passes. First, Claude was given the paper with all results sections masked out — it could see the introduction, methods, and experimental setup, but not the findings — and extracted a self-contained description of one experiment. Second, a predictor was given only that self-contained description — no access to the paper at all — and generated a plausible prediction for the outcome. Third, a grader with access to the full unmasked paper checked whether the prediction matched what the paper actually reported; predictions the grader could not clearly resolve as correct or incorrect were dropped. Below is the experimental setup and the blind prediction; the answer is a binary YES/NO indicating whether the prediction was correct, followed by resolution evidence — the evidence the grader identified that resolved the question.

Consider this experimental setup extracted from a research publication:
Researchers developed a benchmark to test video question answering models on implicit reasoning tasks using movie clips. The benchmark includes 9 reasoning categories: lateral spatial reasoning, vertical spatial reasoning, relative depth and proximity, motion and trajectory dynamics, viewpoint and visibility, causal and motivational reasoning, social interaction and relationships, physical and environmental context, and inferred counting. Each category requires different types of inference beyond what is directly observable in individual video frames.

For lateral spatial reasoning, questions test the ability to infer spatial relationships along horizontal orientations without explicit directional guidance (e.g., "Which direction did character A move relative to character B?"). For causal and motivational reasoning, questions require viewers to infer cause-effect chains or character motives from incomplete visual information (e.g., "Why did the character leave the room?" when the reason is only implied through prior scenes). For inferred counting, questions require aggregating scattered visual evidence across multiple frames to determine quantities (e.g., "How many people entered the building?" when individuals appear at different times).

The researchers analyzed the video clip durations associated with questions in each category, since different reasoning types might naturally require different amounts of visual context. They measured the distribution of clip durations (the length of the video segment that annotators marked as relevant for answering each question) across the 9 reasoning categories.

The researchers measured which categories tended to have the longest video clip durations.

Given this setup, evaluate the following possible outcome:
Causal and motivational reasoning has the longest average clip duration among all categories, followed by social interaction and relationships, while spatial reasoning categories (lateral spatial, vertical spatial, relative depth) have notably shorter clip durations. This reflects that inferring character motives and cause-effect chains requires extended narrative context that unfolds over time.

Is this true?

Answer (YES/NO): NO